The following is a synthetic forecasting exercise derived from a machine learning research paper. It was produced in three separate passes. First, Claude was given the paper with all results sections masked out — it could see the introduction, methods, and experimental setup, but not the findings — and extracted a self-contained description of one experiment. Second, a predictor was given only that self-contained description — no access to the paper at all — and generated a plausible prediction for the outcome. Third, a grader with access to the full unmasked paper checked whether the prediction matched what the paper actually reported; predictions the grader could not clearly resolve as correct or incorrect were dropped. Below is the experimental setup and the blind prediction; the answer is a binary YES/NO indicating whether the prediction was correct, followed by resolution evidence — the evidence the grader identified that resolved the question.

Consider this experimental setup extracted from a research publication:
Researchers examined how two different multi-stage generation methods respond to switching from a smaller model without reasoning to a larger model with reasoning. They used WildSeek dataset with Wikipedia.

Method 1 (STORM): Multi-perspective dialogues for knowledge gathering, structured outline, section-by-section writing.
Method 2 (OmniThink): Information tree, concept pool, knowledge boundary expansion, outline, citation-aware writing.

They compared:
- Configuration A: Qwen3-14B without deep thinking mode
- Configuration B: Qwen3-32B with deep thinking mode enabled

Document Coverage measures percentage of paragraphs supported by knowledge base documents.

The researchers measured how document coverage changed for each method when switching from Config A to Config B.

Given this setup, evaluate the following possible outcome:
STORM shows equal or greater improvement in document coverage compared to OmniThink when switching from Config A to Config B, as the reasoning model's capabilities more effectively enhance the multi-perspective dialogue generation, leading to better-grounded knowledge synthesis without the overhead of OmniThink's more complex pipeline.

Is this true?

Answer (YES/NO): YES